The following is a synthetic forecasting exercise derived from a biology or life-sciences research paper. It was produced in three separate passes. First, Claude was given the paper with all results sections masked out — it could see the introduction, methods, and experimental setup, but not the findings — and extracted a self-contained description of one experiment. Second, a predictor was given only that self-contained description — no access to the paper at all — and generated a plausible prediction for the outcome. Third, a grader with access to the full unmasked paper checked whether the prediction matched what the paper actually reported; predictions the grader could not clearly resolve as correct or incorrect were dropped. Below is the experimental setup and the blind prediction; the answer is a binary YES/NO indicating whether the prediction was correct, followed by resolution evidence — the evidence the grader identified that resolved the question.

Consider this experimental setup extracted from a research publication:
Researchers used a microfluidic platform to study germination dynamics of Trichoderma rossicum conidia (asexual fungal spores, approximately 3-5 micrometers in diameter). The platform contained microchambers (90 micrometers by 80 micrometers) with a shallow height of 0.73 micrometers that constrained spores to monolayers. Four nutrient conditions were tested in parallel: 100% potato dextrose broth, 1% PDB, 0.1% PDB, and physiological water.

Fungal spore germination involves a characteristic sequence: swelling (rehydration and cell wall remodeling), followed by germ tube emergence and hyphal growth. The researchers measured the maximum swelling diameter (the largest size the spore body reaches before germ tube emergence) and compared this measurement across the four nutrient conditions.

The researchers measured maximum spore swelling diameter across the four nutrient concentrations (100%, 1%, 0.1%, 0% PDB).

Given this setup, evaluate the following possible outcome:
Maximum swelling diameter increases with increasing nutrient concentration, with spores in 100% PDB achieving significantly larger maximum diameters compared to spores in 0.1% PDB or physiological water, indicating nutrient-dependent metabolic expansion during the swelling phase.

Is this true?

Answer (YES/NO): YES